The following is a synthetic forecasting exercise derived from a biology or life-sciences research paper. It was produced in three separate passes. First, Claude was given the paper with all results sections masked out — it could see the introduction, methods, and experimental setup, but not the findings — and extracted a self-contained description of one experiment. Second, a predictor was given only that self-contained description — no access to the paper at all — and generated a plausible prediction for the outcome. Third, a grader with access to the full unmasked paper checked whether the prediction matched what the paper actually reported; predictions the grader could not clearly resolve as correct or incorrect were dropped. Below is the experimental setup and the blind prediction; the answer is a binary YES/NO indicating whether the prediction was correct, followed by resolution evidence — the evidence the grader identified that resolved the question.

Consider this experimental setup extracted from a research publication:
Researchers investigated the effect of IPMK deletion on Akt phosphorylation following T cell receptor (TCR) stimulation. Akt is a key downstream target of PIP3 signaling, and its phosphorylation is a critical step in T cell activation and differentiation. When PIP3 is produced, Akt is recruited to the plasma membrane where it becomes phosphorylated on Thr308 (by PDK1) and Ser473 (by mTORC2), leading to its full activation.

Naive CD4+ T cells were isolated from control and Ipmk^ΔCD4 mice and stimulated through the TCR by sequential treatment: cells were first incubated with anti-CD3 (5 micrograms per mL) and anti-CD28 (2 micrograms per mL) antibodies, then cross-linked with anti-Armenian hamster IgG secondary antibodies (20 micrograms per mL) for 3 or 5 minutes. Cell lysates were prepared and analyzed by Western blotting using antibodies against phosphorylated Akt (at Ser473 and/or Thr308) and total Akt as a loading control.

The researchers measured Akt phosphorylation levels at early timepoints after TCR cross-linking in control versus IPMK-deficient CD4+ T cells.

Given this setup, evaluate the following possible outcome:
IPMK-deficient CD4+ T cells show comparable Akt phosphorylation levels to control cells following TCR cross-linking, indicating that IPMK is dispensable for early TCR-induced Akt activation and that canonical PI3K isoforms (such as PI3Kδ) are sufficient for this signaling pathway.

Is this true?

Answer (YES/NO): NO